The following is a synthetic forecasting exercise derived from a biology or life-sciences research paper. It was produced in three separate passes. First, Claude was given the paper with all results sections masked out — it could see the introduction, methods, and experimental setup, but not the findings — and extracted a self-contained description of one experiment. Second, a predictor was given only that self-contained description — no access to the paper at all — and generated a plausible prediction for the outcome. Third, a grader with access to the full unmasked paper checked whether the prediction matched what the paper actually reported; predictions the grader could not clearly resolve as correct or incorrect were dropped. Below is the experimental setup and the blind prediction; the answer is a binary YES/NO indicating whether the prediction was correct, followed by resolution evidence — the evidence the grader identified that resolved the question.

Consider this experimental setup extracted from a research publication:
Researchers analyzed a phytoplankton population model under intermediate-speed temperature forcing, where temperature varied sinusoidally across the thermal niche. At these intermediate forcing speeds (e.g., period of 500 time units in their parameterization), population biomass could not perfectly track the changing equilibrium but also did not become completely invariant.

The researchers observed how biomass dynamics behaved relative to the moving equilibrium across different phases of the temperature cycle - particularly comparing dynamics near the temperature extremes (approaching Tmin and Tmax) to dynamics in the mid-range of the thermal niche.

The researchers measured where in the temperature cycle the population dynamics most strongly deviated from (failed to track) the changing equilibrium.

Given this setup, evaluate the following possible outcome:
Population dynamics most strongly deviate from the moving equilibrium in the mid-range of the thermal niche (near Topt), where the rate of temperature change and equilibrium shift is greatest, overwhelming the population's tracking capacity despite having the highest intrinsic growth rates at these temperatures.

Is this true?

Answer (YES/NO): NO